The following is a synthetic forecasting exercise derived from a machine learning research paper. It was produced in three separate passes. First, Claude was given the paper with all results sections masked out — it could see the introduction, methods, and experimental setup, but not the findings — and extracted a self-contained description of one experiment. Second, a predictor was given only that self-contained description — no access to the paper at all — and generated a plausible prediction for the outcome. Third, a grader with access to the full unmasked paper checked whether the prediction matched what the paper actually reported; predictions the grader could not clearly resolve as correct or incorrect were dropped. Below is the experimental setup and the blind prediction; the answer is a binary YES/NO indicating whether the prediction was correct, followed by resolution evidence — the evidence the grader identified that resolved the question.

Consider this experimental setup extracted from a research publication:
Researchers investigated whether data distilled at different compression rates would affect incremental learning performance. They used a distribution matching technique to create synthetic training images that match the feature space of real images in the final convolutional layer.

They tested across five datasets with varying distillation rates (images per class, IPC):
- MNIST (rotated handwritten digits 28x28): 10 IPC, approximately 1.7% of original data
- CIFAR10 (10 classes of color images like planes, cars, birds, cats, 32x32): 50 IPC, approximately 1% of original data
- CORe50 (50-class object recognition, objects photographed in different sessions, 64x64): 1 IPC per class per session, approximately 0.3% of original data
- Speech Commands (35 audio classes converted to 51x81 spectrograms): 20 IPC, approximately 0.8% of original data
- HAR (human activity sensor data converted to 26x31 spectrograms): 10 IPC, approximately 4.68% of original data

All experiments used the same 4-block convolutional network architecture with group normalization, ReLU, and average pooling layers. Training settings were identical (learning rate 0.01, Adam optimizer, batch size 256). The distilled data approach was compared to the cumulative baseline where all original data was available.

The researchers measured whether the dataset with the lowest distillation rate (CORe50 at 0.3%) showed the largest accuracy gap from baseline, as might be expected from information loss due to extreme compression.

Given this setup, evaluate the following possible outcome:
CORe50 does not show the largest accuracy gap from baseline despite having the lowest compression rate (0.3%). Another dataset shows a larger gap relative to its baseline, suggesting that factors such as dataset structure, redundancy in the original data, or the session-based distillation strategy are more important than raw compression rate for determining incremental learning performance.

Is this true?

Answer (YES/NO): YES